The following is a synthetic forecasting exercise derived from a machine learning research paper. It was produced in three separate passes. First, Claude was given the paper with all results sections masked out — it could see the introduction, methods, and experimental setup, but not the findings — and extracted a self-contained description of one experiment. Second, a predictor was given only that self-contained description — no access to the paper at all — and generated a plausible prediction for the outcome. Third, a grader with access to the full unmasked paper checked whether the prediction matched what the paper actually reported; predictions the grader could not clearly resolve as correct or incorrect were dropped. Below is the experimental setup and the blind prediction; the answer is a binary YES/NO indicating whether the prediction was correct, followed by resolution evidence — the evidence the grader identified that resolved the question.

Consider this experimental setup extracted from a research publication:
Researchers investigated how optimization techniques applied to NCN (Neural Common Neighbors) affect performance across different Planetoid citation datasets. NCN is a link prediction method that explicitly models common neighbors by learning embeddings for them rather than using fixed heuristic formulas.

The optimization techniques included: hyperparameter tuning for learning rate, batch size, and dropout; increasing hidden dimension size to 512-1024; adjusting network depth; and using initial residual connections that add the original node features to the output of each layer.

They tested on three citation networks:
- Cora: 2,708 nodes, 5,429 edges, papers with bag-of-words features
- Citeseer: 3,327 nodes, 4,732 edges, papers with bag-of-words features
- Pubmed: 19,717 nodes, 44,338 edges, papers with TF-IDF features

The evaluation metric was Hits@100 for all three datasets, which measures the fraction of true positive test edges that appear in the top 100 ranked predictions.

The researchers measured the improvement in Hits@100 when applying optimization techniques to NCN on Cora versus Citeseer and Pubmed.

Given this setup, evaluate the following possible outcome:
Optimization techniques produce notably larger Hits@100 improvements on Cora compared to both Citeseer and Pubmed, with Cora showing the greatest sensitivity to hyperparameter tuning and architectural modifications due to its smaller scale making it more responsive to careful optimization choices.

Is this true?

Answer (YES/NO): NO